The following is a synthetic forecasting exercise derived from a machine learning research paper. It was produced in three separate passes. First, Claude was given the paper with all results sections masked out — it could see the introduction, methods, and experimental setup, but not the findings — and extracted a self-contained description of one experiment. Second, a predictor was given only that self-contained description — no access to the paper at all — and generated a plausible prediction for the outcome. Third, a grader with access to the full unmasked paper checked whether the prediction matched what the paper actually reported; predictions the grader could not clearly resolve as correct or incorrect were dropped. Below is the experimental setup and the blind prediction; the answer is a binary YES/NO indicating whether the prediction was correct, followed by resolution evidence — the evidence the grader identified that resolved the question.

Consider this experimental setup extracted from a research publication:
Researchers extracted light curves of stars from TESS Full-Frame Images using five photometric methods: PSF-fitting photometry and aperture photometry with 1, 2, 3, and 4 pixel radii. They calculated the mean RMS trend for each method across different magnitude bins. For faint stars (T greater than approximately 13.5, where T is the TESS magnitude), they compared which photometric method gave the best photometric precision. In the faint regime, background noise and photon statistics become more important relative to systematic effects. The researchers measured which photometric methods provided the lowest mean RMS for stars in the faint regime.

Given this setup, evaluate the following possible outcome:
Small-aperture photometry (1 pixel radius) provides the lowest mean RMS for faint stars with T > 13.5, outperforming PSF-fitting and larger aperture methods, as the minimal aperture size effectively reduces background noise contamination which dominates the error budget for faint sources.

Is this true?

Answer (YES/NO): NO